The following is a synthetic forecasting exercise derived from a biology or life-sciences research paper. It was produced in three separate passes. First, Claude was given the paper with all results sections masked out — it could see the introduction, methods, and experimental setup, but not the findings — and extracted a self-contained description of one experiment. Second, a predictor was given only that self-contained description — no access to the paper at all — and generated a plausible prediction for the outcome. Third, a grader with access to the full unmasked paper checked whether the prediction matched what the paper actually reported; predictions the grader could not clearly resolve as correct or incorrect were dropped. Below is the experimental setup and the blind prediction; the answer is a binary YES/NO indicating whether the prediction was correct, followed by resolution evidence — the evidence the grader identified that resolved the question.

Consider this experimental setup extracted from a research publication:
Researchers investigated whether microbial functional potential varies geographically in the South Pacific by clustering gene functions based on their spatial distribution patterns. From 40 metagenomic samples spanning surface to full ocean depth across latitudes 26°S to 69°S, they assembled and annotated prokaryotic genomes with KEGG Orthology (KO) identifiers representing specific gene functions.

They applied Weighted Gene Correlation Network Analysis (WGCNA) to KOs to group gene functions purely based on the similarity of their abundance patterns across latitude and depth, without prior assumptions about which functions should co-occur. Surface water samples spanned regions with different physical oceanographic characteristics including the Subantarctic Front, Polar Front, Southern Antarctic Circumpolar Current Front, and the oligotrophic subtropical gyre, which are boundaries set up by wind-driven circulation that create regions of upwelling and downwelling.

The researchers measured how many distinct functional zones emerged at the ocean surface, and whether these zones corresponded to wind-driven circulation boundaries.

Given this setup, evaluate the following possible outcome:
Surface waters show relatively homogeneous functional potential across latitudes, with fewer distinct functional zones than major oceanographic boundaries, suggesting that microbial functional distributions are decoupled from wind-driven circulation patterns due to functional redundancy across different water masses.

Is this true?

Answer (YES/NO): NO